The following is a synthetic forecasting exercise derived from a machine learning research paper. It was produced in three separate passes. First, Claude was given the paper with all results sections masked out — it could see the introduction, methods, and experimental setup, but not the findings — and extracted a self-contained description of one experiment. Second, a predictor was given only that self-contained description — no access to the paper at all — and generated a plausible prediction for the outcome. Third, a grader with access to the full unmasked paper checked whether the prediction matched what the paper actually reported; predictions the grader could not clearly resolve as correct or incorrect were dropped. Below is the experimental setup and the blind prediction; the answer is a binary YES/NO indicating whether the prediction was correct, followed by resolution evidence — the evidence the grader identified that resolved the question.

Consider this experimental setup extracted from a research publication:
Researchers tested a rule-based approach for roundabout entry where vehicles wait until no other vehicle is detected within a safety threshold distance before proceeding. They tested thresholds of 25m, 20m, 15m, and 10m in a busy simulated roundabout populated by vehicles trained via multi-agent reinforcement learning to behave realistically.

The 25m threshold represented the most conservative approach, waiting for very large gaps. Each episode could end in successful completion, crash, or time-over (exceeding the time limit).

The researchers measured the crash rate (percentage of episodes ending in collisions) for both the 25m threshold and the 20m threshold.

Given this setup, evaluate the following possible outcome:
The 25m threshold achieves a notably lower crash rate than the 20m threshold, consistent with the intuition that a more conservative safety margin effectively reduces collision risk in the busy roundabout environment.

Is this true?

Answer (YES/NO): NO